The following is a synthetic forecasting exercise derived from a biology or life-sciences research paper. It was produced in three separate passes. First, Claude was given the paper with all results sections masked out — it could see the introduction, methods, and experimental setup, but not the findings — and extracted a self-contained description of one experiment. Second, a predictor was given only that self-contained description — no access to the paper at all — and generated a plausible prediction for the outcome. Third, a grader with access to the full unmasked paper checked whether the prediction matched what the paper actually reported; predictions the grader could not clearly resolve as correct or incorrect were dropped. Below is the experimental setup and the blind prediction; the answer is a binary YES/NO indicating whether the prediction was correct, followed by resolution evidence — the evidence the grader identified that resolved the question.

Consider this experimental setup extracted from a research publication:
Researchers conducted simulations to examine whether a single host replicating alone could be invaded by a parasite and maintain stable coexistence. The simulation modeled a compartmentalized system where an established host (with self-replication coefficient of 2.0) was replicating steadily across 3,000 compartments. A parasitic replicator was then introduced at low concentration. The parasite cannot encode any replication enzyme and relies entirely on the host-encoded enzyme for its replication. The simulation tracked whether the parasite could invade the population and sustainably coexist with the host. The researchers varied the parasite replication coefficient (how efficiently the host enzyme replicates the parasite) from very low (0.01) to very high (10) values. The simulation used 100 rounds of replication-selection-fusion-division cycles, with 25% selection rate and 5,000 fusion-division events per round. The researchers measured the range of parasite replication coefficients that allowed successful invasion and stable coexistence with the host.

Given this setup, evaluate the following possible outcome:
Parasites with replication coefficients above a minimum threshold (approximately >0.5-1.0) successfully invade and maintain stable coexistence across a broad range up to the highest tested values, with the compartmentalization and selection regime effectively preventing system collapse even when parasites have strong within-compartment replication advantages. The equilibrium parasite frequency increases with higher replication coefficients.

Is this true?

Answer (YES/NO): NO